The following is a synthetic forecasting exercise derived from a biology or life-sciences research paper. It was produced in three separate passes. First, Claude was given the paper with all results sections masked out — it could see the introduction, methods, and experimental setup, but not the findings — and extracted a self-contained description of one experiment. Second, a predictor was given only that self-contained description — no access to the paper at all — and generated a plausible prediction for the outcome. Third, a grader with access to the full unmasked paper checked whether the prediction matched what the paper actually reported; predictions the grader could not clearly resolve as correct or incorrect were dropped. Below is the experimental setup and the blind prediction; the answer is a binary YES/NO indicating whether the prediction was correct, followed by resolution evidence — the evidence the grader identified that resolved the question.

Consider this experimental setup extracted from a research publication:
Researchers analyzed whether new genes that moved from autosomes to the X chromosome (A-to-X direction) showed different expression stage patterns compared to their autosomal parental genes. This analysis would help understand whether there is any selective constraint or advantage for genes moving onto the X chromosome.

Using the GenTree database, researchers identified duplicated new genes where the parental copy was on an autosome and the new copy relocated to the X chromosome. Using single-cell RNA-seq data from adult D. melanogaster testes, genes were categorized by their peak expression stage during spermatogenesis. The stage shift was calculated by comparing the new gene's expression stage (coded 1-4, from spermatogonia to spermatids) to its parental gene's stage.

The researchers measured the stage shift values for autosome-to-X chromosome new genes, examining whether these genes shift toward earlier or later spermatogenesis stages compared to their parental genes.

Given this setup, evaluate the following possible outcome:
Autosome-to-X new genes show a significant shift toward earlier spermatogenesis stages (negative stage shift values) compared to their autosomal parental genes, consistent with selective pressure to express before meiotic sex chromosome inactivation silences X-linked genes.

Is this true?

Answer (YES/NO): NO